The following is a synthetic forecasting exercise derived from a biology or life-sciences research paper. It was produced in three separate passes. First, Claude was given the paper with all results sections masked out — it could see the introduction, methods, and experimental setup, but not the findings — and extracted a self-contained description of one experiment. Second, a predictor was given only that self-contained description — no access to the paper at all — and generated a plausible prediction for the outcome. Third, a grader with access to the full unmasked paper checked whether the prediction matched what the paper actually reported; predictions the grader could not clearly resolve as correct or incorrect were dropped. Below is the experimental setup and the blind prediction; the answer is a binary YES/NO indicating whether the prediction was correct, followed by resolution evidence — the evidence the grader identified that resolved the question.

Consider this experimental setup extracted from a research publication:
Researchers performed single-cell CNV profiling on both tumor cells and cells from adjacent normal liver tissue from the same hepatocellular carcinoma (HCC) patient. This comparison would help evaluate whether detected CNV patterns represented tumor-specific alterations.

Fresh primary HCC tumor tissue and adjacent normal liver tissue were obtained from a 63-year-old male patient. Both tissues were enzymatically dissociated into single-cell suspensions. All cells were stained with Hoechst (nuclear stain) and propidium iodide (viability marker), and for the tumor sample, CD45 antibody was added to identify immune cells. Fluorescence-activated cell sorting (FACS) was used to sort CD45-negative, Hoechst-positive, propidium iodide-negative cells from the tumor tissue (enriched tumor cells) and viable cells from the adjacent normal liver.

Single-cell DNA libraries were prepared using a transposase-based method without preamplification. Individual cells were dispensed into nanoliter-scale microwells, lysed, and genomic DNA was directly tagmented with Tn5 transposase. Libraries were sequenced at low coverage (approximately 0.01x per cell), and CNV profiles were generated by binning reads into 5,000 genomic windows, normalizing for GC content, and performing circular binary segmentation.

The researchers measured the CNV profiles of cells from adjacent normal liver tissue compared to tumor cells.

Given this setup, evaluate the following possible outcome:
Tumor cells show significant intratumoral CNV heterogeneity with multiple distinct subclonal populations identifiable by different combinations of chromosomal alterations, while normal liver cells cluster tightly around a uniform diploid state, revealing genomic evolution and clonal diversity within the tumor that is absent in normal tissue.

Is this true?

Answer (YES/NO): NO